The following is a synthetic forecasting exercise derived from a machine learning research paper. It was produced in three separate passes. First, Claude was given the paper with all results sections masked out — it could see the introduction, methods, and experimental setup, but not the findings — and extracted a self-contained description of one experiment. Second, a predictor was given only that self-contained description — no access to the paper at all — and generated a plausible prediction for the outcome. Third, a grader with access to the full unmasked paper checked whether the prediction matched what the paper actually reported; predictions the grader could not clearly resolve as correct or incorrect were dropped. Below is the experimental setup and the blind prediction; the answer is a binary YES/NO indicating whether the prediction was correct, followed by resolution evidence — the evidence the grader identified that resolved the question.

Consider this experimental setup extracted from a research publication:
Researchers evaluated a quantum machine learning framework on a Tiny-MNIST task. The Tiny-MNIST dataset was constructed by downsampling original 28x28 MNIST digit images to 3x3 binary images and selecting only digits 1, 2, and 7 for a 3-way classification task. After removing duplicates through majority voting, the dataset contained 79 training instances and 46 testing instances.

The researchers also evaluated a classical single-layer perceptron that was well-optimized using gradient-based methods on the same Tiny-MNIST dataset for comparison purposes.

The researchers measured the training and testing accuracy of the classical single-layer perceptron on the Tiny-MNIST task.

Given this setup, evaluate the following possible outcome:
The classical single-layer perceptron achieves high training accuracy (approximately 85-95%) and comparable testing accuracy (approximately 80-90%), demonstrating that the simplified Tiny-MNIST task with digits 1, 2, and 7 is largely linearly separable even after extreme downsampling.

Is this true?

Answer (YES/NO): YES